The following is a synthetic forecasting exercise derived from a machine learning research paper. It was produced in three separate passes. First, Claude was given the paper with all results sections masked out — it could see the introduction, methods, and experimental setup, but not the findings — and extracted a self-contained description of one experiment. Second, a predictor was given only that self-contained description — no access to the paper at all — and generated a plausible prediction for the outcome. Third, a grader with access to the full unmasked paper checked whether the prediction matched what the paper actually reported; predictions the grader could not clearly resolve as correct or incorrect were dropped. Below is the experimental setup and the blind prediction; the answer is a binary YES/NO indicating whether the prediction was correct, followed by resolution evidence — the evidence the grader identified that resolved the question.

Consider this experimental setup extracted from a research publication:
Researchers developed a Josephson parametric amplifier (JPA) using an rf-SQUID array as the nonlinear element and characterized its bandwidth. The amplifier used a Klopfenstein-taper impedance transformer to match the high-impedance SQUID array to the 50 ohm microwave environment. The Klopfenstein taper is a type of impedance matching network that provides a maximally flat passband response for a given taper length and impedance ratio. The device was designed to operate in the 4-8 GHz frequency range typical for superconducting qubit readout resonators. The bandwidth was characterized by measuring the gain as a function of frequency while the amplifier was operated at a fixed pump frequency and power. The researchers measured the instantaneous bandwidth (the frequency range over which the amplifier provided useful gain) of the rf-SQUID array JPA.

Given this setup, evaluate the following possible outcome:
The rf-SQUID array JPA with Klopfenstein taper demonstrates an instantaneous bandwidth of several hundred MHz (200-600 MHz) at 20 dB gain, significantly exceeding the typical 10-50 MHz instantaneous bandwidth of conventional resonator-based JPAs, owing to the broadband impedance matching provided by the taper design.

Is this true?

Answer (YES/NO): YES